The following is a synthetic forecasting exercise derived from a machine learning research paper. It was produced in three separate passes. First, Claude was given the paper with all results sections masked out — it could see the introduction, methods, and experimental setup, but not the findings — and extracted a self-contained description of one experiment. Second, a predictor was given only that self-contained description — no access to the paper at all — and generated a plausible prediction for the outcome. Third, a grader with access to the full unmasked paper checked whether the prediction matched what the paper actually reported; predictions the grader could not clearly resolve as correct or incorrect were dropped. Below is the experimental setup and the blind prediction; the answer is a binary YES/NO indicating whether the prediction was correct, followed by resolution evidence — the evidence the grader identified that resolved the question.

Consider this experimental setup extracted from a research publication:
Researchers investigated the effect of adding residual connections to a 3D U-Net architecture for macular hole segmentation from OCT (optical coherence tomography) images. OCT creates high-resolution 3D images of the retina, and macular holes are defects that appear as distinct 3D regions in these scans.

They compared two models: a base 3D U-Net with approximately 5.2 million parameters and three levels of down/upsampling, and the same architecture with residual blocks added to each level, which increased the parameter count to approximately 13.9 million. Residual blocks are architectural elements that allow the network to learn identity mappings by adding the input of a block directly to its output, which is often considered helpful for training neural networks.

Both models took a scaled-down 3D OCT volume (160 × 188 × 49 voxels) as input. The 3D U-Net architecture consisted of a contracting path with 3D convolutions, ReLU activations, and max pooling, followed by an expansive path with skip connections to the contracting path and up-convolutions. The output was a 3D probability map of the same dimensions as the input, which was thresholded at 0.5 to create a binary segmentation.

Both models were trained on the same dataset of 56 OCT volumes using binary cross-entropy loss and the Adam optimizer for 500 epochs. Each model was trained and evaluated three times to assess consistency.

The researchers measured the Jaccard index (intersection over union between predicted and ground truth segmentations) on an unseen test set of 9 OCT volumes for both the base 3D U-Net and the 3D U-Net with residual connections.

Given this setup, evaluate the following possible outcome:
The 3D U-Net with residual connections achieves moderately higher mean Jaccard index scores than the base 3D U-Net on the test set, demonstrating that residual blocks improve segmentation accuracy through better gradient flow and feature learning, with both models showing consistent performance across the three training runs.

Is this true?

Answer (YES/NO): NO